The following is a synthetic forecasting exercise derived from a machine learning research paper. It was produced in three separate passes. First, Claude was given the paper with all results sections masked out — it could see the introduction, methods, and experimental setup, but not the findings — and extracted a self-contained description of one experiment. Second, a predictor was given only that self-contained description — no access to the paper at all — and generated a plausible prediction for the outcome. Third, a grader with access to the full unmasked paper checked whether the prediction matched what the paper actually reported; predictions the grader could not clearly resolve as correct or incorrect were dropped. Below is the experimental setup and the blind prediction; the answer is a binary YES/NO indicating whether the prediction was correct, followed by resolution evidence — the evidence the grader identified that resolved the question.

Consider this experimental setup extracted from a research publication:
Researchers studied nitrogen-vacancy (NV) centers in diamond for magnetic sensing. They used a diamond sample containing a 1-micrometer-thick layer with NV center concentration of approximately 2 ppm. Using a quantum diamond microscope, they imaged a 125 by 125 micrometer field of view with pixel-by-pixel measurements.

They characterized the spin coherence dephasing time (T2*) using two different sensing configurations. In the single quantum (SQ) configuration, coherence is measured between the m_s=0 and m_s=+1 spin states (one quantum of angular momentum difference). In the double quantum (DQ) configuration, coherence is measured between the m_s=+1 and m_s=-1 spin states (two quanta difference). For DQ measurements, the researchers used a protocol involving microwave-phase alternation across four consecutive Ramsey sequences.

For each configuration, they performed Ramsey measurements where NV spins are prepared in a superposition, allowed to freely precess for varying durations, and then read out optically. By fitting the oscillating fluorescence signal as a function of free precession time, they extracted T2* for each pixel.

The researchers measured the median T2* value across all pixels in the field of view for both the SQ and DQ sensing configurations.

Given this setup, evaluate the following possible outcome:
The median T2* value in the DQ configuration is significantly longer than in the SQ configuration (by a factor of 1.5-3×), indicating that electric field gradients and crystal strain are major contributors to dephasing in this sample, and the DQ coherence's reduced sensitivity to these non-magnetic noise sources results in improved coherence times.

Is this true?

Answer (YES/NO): NO